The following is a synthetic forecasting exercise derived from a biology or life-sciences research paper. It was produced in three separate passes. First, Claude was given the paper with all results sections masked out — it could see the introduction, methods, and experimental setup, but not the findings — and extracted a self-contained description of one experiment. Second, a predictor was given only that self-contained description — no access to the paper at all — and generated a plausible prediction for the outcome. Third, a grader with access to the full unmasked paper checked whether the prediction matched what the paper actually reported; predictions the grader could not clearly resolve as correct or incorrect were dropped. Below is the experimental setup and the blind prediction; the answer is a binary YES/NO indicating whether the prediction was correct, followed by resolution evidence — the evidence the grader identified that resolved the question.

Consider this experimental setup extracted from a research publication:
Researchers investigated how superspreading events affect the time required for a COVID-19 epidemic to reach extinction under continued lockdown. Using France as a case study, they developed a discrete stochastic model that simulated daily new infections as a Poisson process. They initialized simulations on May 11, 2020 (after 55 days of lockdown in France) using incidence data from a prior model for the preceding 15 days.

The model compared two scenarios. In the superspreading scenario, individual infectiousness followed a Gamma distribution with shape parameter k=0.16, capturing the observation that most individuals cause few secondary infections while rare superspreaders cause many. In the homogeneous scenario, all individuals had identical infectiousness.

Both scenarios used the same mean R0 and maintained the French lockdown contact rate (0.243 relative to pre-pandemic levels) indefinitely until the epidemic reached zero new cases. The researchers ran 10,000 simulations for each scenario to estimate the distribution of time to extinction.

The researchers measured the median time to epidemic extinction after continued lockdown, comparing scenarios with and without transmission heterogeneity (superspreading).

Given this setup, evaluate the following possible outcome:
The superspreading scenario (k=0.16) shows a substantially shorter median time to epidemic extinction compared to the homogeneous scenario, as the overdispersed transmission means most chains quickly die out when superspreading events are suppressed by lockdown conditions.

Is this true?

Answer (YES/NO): YES